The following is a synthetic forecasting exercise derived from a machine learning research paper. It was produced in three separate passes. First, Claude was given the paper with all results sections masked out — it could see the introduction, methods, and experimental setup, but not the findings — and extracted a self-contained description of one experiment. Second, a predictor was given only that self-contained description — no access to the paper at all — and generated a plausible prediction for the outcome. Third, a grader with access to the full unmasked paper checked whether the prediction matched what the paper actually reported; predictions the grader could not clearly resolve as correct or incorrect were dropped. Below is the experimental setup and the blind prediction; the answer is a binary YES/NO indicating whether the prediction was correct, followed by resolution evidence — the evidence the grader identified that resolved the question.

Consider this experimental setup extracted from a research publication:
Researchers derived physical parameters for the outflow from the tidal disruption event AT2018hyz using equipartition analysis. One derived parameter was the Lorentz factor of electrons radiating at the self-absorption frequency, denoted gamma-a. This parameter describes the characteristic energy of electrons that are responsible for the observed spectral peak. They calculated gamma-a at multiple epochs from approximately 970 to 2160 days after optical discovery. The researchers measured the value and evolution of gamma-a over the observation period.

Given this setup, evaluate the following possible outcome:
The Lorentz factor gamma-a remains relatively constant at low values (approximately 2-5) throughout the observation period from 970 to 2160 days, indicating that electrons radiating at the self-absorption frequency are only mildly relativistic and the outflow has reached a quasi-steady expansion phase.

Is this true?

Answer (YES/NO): NO